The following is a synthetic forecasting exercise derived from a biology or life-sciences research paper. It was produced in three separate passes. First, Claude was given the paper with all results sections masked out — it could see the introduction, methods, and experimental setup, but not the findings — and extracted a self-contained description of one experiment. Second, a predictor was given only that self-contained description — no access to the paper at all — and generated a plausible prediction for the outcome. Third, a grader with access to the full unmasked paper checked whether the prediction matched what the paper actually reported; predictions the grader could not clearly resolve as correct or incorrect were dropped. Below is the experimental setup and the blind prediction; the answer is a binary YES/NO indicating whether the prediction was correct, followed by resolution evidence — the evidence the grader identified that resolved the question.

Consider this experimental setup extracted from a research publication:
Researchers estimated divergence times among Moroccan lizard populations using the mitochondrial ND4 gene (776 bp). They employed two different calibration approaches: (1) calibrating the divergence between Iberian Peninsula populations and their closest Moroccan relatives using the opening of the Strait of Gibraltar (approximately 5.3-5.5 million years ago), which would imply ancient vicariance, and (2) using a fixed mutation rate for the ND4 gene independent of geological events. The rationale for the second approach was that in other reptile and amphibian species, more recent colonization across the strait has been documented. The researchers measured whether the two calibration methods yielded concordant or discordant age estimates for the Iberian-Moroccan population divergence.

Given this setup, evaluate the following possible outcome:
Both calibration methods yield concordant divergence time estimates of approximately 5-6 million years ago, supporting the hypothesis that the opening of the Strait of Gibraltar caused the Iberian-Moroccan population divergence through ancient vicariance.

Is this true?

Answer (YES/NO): YES